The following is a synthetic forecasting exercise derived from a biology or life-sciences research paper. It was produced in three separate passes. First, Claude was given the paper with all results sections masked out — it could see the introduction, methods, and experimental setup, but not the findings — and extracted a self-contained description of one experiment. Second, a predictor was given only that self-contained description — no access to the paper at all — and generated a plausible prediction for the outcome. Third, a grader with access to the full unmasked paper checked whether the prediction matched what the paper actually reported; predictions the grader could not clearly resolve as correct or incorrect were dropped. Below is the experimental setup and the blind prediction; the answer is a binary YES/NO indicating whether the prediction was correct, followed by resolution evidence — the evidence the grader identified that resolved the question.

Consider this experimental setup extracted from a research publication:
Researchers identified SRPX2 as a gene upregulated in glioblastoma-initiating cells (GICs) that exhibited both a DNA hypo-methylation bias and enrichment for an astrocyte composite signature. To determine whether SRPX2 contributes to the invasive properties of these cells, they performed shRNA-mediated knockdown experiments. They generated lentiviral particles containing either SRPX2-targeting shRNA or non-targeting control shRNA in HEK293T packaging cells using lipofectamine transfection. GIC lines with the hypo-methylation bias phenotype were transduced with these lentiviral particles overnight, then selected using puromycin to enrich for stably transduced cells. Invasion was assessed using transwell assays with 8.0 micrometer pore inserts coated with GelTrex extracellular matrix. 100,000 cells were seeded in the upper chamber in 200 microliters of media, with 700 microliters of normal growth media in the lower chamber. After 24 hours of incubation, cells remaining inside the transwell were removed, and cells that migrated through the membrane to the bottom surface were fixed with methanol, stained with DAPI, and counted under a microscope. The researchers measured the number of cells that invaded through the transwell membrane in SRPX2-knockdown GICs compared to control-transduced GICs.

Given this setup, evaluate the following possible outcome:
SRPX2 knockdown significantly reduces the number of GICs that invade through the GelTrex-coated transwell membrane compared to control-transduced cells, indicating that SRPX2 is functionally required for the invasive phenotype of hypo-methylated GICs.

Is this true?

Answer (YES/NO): YES